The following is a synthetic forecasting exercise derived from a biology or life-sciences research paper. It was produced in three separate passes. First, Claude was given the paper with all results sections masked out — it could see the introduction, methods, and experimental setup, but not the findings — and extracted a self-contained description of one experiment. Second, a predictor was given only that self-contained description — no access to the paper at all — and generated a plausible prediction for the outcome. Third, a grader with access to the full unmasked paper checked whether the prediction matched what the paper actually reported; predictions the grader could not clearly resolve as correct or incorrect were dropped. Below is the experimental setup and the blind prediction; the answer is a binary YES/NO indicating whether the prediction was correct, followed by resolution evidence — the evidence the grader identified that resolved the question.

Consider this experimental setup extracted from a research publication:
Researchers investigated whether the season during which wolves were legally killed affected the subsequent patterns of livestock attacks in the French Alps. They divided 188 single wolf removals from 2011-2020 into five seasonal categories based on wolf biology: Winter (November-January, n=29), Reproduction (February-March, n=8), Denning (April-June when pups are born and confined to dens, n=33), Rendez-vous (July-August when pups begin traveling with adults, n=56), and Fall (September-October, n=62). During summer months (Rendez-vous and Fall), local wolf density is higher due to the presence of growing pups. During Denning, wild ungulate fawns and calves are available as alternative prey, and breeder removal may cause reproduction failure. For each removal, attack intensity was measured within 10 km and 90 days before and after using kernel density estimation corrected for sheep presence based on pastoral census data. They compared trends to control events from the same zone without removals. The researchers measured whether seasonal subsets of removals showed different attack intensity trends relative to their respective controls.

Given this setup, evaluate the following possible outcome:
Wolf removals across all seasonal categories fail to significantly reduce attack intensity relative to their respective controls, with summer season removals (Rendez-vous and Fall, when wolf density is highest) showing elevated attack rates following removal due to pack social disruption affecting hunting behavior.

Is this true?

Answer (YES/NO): NO